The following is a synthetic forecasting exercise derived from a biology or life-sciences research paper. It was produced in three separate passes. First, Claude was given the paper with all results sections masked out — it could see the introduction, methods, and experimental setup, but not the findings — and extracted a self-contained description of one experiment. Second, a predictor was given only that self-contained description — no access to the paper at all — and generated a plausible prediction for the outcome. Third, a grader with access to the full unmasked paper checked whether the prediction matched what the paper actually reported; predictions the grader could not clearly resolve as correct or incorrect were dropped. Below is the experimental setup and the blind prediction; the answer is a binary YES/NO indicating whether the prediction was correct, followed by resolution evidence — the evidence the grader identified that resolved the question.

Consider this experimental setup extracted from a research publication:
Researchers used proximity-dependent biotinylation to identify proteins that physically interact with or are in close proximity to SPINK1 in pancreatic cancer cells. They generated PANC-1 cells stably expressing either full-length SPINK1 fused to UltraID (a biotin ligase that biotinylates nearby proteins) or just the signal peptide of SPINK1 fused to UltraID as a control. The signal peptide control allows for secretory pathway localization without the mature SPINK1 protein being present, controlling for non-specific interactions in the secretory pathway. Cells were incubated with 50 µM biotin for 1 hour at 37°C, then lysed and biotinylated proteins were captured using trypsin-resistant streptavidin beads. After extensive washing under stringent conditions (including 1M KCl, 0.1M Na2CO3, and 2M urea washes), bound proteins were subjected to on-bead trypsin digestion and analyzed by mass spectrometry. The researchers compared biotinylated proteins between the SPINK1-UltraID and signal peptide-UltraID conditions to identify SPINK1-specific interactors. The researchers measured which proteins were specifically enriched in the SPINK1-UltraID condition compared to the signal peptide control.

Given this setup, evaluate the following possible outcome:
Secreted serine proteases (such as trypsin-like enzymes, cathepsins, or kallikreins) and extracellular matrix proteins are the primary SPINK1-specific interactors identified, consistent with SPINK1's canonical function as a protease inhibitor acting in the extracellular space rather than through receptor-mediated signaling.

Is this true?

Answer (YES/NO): NO